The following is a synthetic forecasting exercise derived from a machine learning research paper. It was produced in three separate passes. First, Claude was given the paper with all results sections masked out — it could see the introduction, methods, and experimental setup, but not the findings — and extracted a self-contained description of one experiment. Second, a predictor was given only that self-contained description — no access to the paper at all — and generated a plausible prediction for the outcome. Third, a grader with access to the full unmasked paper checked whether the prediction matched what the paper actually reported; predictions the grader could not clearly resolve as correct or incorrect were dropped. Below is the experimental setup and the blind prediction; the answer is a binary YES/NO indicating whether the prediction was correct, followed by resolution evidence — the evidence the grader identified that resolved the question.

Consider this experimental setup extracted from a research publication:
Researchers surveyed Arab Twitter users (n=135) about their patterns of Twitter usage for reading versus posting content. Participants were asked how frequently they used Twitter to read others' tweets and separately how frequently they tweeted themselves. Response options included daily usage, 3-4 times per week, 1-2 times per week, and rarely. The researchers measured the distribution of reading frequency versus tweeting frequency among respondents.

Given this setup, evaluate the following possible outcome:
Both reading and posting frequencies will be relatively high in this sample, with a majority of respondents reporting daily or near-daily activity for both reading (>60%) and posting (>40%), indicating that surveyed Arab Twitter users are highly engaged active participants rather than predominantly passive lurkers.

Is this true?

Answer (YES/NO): NO